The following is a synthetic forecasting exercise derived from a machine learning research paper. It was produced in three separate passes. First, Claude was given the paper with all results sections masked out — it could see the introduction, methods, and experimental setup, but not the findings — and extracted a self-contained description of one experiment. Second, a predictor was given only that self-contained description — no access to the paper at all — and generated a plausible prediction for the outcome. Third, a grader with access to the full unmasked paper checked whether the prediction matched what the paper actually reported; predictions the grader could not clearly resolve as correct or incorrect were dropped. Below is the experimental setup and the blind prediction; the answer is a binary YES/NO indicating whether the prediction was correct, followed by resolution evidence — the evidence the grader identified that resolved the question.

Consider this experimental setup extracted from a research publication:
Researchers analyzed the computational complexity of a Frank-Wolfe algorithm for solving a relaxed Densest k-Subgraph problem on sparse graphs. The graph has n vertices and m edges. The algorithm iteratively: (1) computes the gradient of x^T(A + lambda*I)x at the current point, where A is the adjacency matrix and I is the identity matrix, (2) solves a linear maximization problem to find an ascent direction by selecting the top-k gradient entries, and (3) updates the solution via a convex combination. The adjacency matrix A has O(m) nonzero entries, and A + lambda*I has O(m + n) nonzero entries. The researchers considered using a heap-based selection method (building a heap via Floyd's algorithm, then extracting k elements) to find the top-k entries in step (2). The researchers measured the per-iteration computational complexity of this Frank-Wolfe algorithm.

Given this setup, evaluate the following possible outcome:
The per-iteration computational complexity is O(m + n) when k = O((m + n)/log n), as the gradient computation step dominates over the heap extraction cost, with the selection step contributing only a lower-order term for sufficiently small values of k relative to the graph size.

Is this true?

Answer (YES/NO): NO